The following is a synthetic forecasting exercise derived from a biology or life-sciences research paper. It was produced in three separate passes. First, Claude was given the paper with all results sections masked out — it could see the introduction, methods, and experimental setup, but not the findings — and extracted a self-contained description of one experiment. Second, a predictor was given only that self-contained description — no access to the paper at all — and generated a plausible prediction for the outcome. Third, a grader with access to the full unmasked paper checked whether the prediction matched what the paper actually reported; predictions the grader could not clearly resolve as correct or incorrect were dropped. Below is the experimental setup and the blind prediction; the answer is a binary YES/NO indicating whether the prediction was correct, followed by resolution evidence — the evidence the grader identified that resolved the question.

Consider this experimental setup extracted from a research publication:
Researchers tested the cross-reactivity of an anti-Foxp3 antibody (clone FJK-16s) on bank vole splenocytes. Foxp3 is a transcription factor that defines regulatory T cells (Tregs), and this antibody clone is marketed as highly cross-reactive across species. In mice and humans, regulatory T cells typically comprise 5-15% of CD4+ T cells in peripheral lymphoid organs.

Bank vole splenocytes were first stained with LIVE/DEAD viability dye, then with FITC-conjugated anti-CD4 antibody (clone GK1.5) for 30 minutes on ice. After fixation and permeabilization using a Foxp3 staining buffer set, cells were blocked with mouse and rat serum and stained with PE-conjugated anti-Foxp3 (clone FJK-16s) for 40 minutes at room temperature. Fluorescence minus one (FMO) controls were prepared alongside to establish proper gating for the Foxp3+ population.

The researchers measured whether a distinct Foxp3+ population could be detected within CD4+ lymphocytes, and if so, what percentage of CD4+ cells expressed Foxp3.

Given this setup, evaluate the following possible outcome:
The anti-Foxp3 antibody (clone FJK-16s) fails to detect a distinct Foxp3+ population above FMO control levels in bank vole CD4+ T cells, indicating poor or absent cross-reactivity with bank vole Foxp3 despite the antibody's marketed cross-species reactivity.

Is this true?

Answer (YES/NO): NO